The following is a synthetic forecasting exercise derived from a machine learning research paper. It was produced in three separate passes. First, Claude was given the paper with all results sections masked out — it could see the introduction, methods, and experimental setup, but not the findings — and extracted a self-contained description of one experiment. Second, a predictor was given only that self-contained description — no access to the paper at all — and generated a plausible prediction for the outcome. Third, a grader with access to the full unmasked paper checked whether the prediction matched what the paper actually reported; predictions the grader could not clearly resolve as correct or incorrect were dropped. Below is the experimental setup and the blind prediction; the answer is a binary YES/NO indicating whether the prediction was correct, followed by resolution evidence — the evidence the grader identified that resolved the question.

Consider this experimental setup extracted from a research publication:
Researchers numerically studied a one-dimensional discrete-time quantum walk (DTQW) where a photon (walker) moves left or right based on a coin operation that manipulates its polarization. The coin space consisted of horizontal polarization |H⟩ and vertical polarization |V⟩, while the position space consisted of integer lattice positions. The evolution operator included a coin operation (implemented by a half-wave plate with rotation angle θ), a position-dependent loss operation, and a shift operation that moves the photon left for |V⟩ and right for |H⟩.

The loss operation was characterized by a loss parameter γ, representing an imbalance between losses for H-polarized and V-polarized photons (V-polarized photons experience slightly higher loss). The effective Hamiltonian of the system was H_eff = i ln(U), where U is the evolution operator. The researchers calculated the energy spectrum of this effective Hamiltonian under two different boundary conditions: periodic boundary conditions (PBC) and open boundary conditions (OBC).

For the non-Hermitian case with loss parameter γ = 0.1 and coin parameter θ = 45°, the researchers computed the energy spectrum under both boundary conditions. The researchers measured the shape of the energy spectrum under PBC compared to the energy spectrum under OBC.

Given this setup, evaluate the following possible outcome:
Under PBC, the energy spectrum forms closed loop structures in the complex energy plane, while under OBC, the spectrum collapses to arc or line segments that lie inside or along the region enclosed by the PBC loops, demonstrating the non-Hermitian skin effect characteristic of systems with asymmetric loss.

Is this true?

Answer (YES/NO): YES